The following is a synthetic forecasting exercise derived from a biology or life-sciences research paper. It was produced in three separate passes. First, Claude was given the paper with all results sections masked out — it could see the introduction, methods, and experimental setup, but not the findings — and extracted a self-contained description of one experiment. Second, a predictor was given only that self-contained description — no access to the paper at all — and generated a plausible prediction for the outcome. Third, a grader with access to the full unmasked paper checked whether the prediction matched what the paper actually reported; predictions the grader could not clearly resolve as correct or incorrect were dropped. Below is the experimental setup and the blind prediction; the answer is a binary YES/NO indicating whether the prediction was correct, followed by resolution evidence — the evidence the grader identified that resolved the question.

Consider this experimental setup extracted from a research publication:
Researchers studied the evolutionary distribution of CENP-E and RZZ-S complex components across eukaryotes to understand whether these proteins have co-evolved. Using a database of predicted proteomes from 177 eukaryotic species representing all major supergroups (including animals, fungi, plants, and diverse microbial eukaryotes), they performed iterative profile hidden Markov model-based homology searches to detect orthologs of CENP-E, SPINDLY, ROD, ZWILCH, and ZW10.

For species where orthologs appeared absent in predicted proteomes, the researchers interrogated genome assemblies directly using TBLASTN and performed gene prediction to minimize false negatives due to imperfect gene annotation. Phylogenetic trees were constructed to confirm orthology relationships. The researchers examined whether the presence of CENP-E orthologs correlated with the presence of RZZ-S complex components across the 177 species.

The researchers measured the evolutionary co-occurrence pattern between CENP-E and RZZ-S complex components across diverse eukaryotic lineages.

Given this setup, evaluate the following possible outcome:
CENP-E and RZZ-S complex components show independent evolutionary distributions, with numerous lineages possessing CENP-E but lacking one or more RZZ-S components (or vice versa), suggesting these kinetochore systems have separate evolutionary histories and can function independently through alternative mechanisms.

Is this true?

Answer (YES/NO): NO